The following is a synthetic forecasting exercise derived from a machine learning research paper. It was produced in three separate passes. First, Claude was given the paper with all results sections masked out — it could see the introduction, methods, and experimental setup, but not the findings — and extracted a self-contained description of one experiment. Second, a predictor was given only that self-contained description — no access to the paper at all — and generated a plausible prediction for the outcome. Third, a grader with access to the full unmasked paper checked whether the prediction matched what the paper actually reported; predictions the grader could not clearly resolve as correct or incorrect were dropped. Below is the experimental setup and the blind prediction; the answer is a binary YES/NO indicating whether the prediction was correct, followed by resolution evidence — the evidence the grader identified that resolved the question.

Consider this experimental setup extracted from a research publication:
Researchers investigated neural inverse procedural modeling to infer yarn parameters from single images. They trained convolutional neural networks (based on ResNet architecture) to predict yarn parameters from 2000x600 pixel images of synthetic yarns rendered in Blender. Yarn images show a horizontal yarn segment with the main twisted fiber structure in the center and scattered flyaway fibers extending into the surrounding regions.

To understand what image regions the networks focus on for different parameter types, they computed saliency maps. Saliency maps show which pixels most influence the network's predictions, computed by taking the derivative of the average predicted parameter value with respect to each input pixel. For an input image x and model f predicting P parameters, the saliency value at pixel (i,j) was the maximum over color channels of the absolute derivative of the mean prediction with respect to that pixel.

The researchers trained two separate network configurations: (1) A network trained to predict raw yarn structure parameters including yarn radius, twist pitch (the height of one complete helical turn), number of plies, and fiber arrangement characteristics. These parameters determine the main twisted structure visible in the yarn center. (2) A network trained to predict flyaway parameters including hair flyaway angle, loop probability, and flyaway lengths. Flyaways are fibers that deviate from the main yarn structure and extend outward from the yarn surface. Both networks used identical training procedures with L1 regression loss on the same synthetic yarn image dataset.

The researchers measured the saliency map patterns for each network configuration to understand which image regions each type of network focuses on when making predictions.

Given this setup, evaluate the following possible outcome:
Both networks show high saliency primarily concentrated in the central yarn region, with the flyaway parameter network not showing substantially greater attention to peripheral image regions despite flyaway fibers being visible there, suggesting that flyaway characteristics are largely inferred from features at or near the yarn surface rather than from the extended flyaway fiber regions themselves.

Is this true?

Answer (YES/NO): NO